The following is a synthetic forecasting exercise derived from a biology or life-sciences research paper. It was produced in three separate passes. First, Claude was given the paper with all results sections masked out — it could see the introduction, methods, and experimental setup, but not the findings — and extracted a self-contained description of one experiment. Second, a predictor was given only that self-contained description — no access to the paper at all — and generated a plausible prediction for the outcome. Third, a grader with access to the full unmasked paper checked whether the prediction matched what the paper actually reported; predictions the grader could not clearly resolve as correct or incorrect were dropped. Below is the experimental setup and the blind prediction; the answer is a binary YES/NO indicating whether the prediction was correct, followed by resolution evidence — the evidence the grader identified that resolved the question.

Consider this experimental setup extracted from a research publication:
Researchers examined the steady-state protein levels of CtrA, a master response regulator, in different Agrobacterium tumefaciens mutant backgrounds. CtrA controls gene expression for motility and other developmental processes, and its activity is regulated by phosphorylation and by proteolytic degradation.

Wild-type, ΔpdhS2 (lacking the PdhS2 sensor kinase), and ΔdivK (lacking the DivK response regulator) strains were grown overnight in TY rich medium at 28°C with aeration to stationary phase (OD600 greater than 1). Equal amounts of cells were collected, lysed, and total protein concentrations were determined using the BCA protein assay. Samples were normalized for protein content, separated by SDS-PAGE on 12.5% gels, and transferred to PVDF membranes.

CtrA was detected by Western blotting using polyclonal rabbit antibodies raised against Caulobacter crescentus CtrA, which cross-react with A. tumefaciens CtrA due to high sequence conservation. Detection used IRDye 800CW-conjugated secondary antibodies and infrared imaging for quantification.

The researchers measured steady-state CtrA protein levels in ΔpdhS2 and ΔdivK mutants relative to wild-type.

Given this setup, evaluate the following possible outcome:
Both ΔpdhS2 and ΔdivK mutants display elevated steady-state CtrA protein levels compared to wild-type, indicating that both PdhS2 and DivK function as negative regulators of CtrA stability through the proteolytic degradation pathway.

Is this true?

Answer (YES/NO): NO